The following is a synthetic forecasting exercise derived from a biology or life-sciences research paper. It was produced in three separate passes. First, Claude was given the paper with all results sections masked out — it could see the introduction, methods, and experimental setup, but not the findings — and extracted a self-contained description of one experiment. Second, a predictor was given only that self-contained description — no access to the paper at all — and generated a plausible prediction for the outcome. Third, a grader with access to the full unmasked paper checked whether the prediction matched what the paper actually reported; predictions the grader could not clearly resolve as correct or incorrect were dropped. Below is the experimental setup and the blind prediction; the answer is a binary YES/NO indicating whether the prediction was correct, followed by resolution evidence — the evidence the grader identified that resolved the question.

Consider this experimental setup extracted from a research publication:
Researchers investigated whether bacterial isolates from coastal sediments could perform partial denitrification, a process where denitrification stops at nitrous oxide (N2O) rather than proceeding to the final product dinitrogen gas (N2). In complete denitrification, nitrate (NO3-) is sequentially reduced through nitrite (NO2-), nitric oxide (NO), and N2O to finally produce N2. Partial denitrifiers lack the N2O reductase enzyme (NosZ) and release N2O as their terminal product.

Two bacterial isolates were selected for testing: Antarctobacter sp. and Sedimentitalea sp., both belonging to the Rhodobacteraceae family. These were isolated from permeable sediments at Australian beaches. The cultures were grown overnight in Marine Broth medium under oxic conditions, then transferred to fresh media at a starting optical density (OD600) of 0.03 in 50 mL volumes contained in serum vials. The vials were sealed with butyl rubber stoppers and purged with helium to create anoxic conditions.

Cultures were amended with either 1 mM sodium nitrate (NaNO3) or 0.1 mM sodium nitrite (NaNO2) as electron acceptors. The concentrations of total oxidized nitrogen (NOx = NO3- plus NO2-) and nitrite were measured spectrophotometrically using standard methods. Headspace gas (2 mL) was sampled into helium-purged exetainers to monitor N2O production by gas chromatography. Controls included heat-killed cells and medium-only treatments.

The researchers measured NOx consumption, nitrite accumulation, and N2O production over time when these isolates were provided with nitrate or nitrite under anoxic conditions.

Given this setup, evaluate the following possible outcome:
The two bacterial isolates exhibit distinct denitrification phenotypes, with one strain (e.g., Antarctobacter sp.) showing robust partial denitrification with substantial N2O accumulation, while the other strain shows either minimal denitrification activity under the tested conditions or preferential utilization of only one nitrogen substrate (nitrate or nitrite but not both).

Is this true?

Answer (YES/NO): YES